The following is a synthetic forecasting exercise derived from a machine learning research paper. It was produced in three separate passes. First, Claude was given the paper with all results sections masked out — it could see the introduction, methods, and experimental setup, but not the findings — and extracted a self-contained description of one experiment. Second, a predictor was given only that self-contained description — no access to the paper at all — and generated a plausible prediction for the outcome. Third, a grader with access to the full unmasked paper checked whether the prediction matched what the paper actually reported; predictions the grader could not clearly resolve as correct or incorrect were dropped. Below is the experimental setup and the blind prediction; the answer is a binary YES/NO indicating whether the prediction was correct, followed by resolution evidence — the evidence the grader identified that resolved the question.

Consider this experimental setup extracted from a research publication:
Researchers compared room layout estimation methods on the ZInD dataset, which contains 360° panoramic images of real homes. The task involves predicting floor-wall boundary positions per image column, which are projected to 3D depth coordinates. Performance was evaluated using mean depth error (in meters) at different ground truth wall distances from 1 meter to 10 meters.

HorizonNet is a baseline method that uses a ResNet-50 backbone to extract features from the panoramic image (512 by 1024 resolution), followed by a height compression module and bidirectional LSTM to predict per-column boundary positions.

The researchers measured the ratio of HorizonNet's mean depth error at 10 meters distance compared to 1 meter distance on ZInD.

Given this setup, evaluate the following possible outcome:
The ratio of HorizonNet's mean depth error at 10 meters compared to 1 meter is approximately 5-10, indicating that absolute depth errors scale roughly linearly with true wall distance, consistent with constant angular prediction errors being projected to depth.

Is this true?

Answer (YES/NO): NO